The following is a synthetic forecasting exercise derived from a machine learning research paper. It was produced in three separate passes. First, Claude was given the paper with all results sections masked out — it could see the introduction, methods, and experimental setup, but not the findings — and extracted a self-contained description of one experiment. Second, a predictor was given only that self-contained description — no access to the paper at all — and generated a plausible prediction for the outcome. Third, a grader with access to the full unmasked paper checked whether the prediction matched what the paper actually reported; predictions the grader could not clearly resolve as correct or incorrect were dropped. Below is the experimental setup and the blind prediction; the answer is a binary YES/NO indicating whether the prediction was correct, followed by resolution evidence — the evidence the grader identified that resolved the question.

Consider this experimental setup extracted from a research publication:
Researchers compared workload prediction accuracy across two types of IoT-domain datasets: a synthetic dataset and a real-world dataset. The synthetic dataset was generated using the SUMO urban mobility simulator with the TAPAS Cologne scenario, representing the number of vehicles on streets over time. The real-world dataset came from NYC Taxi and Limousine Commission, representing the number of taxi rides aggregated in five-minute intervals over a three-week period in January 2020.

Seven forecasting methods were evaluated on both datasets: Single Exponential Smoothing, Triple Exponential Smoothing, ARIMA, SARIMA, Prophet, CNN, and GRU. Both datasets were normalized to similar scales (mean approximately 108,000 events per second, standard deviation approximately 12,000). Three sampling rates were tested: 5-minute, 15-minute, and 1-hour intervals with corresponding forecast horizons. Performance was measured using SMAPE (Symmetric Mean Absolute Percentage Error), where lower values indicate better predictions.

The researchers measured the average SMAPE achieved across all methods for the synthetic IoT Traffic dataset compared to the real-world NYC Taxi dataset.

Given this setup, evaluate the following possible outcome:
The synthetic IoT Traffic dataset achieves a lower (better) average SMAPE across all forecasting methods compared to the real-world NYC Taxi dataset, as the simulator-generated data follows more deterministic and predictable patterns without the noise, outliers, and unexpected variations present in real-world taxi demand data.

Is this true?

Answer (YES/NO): NO